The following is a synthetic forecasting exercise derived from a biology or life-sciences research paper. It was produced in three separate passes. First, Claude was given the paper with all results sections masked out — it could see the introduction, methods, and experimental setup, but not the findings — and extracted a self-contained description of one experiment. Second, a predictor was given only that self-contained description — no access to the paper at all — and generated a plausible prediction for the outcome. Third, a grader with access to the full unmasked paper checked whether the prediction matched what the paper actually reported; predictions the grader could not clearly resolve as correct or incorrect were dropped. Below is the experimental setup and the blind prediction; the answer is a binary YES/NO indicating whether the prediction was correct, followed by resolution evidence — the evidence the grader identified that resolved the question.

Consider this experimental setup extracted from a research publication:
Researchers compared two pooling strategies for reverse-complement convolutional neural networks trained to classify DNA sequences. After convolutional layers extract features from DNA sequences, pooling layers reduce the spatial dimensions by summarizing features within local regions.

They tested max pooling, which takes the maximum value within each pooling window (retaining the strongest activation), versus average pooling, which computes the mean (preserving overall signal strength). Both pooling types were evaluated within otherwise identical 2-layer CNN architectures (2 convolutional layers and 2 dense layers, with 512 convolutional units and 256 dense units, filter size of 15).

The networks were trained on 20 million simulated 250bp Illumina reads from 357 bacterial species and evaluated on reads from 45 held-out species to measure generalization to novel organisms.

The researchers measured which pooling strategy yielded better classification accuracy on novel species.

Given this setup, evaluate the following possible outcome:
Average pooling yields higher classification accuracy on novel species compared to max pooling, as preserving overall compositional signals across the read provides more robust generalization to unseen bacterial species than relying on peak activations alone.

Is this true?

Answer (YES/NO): YES